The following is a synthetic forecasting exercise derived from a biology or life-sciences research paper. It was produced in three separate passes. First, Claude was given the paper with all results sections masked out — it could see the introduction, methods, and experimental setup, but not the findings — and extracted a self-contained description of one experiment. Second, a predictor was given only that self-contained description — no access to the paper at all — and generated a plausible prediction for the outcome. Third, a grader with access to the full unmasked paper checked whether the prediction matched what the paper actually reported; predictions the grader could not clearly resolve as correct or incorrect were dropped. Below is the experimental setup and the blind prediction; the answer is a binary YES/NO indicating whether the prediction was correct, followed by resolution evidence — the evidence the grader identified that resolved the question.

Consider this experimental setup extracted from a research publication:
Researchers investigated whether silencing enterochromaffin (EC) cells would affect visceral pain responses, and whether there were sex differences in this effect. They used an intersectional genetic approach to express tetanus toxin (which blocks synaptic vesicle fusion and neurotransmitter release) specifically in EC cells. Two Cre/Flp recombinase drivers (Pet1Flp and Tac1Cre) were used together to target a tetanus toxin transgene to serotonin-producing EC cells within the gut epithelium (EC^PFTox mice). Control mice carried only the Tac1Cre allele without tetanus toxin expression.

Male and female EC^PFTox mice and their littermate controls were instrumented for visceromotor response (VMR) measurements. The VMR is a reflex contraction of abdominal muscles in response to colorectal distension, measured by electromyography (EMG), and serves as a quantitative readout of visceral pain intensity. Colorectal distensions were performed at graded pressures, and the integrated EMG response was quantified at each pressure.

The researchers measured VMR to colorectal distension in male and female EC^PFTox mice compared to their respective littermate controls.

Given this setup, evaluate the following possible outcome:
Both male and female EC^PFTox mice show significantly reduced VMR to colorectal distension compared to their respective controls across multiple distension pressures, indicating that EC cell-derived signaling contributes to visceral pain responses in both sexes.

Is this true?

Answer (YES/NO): YES